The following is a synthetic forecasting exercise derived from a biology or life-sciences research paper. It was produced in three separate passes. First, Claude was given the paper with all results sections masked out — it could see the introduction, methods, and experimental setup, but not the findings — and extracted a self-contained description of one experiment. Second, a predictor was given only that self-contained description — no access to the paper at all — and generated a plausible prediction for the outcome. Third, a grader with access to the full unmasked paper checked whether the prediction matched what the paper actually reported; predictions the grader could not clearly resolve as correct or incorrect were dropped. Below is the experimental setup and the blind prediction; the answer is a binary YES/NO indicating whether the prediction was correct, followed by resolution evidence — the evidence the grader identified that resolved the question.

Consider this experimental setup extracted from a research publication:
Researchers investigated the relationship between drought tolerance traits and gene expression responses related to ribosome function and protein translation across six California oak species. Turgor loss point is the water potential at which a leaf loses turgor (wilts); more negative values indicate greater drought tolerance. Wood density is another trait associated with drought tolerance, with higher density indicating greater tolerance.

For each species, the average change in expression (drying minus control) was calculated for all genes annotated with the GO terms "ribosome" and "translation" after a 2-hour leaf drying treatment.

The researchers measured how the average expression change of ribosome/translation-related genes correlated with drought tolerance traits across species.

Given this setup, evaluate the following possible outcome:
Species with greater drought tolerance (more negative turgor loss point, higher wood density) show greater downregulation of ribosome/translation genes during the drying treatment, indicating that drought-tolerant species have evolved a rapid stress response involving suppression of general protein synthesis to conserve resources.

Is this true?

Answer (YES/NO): NO